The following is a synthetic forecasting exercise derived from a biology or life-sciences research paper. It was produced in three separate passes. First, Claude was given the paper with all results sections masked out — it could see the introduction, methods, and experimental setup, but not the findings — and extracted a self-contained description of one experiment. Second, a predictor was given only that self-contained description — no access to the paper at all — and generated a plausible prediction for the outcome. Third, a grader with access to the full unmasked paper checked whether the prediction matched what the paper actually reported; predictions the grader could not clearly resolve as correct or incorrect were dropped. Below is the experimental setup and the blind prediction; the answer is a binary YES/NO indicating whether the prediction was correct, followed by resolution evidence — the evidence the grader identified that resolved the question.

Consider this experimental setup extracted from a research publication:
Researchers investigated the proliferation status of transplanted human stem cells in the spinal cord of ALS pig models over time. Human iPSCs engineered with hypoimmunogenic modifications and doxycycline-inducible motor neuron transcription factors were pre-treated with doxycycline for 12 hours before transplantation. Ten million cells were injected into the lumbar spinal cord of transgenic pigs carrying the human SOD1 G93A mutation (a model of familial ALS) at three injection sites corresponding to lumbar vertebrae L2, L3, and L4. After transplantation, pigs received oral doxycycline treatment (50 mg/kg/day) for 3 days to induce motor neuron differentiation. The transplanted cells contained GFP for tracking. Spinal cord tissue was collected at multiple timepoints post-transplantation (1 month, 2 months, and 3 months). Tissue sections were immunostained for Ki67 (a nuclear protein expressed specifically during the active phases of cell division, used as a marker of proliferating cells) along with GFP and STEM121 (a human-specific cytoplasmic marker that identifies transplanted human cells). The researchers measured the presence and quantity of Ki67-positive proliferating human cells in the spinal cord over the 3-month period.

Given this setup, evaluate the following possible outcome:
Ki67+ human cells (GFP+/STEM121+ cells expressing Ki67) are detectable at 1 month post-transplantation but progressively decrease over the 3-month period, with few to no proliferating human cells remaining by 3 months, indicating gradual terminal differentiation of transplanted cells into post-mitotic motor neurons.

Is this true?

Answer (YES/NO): YES